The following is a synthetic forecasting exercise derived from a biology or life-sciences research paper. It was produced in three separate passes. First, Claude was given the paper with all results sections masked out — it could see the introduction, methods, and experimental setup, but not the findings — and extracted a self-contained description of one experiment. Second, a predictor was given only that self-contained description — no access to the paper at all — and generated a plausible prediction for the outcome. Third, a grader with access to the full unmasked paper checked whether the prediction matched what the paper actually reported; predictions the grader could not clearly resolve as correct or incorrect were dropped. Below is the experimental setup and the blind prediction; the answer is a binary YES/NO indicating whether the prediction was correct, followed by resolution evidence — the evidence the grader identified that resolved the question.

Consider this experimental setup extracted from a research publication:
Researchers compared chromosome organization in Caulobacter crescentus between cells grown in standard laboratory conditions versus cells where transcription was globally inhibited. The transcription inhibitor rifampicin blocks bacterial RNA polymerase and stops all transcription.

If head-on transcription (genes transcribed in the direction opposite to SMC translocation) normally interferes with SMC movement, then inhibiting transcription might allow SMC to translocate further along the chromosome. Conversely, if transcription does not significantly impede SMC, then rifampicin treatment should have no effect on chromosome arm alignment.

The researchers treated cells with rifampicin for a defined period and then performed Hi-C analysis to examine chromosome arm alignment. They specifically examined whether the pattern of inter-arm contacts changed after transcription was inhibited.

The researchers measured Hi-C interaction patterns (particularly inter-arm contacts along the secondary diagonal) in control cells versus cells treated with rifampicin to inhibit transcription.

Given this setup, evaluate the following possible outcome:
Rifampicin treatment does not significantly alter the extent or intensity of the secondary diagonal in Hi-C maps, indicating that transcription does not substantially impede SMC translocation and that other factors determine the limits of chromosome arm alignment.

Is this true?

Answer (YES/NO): YES